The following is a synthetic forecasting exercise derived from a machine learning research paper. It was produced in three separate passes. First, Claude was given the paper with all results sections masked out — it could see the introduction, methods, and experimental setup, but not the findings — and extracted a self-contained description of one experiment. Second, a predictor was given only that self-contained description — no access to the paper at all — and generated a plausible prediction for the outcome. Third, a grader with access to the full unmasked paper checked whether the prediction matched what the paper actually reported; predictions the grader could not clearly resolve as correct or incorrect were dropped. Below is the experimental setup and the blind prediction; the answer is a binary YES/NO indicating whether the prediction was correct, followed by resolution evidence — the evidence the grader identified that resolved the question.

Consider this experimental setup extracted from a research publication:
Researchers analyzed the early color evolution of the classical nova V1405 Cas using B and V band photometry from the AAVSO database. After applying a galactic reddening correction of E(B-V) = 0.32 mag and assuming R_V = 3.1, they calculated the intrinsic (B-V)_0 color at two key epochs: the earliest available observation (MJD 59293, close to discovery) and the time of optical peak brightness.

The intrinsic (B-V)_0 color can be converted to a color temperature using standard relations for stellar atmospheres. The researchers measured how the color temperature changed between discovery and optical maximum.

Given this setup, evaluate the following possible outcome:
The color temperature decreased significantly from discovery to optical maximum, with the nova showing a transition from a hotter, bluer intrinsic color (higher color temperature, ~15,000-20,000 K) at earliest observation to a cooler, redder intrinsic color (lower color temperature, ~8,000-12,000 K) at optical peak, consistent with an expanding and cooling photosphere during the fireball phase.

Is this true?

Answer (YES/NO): NO